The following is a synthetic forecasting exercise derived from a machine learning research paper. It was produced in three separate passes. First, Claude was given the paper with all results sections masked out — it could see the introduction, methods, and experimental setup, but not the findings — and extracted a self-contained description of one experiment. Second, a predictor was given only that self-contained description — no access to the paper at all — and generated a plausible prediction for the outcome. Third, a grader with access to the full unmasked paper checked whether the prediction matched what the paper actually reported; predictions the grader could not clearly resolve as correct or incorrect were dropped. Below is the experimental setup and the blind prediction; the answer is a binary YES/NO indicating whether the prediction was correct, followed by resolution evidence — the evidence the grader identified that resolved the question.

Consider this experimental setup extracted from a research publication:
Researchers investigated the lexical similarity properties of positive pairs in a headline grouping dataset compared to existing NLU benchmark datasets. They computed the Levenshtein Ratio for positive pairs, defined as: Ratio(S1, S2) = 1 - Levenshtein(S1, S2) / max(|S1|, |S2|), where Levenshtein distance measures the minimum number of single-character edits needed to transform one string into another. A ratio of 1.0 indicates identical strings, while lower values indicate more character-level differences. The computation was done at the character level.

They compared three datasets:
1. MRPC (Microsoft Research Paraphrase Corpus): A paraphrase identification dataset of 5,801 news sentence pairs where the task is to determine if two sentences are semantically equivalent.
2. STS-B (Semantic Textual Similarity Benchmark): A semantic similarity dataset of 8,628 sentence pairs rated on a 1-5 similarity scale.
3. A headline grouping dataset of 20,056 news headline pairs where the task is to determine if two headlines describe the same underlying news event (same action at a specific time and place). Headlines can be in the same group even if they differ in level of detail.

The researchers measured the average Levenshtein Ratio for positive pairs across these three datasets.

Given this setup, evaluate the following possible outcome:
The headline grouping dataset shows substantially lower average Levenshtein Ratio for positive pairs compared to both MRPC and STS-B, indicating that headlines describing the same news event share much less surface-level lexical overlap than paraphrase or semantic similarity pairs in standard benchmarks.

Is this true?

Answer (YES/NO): YES